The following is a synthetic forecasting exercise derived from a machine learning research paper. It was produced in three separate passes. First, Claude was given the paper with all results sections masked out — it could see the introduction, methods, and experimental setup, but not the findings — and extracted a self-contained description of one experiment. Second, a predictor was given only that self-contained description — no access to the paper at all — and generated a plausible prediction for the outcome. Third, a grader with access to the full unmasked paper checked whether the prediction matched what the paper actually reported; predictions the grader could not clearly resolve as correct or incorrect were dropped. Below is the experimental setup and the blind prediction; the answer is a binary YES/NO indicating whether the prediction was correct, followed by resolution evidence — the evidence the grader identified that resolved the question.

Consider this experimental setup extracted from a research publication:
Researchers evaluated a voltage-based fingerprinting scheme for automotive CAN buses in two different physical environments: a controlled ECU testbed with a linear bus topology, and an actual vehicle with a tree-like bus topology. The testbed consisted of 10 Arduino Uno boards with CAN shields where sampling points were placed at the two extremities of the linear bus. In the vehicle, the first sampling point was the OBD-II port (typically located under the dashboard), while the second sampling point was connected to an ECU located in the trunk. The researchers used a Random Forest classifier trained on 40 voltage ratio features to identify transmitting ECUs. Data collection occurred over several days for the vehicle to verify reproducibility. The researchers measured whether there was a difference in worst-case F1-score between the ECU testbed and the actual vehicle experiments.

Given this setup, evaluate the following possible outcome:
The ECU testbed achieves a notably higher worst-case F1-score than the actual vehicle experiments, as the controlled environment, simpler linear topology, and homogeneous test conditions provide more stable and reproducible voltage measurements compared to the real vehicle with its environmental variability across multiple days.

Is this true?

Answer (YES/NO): NO